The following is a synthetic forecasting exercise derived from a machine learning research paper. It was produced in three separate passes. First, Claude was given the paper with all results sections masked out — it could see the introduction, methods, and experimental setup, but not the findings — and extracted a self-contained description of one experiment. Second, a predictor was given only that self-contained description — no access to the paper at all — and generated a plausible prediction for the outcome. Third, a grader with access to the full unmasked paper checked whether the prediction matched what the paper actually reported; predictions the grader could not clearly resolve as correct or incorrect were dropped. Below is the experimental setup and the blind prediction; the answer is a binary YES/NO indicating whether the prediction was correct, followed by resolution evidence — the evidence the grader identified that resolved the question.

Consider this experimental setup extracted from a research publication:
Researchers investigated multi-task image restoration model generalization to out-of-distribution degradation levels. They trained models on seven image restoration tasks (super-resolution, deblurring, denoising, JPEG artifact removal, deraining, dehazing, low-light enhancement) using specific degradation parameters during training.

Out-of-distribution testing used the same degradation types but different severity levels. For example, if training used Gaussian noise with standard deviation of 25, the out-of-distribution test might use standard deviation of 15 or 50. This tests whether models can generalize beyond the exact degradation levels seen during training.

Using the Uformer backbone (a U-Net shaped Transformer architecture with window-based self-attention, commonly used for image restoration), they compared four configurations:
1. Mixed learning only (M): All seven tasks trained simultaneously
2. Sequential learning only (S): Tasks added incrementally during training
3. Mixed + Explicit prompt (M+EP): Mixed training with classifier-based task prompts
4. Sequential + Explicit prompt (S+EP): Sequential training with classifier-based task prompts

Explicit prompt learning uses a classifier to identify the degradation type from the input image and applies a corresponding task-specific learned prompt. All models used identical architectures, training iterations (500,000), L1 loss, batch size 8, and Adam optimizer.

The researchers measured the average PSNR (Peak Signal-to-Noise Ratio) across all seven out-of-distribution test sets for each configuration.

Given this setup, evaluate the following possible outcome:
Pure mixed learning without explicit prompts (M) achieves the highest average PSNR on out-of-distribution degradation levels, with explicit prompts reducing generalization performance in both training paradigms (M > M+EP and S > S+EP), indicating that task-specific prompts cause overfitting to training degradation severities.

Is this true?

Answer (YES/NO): NO